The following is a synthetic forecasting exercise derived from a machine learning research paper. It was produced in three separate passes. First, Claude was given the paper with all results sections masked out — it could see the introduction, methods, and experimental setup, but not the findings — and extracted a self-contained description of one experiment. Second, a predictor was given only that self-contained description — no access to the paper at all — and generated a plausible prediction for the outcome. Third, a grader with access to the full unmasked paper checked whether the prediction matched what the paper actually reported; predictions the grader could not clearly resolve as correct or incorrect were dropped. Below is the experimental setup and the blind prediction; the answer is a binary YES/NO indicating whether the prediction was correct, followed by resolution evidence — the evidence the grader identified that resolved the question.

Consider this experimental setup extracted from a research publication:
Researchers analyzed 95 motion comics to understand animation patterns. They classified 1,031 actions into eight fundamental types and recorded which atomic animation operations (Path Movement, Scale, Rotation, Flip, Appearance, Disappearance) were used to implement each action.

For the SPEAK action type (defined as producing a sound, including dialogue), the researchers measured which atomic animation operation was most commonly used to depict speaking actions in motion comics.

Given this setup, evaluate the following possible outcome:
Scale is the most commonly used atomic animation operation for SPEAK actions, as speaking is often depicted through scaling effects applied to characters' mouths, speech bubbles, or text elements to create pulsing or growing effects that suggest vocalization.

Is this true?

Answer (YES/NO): NO